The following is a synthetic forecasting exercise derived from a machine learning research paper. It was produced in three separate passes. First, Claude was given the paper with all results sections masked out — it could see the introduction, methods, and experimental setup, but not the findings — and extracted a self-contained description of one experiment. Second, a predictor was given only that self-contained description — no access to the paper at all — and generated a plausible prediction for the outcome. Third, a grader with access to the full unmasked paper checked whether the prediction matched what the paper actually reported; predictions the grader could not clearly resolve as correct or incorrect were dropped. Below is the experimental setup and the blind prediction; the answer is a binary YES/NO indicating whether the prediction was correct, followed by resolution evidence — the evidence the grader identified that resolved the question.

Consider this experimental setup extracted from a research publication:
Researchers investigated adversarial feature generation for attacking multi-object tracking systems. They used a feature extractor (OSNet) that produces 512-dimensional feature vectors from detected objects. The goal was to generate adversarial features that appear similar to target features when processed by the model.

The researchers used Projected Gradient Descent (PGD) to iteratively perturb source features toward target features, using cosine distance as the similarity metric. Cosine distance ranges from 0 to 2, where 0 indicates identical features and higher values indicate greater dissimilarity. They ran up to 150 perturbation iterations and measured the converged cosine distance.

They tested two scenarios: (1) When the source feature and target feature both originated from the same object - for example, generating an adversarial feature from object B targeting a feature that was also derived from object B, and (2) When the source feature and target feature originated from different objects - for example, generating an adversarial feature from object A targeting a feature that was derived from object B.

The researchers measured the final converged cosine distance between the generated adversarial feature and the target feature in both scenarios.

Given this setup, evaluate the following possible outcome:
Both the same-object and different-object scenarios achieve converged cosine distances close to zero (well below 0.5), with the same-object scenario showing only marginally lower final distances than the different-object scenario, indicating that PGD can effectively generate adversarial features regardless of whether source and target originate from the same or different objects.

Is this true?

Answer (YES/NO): NO